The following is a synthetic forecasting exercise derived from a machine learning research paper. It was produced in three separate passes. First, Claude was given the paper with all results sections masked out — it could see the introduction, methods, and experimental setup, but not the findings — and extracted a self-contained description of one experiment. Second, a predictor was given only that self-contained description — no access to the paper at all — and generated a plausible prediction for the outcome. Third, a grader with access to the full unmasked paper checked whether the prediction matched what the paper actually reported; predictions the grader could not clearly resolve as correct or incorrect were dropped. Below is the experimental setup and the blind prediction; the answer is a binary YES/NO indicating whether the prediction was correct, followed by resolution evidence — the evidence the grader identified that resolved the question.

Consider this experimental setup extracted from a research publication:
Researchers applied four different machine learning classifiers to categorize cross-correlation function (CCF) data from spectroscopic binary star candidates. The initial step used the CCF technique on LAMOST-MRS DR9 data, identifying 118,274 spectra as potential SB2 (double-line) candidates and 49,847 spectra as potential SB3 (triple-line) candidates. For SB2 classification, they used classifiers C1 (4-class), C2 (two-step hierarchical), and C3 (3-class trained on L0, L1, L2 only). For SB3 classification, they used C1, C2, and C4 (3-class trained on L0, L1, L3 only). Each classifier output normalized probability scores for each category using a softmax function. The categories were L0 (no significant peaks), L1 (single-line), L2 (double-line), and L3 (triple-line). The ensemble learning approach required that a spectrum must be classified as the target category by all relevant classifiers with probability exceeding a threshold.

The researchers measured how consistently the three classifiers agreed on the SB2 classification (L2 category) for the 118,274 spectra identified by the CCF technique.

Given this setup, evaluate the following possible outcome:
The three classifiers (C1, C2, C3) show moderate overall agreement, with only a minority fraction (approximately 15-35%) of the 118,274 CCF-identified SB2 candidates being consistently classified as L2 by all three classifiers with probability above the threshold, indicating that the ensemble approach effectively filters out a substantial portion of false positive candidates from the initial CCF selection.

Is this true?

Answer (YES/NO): YES